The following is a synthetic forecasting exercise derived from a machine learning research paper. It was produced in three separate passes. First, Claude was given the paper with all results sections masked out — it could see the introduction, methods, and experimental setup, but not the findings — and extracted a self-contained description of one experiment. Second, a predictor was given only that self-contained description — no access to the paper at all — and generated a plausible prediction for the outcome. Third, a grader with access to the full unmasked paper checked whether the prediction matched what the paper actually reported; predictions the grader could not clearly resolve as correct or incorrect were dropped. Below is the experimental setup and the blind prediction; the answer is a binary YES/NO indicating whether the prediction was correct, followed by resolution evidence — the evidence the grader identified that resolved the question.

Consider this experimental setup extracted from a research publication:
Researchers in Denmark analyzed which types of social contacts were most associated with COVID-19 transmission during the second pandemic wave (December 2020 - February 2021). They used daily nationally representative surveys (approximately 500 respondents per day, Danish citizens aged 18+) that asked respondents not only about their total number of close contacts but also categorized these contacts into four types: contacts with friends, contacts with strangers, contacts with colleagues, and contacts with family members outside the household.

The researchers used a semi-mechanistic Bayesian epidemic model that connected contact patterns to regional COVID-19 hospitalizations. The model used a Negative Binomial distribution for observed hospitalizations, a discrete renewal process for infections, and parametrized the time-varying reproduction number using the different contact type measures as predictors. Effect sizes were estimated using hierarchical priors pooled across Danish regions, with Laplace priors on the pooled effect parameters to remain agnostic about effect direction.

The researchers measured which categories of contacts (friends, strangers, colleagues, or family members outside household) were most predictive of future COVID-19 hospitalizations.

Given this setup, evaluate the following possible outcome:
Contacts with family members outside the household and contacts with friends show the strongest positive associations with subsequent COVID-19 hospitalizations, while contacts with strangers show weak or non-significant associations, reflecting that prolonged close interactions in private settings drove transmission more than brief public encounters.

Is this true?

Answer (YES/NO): NO